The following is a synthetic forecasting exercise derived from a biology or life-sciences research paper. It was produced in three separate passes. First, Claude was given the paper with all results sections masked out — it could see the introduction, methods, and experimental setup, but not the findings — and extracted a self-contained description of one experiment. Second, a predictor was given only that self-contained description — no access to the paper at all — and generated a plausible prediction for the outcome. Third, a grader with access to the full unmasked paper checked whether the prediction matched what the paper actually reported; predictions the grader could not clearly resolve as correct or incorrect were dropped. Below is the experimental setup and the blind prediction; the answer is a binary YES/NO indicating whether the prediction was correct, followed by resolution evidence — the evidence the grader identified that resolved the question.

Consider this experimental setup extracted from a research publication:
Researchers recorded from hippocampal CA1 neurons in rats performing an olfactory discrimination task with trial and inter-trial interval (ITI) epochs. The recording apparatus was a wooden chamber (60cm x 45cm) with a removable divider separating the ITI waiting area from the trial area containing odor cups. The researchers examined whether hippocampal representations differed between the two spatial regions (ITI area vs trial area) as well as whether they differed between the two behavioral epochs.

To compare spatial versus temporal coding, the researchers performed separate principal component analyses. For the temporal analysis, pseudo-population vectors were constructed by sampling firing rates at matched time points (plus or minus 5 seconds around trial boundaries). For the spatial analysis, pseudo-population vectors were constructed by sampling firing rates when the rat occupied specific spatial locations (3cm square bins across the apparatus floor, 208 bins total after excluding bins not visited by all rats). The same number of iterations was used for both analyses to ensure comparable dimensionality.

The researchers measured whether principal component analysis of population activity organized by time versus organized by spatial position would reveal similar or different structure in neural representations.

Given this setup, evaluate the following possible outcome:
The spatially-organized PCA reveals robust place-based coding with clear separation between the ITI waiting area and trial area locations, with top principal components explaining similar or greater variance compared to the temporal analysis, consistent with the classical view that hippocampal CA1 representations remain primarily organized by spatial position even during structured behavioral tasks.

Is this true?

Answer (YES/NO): NO